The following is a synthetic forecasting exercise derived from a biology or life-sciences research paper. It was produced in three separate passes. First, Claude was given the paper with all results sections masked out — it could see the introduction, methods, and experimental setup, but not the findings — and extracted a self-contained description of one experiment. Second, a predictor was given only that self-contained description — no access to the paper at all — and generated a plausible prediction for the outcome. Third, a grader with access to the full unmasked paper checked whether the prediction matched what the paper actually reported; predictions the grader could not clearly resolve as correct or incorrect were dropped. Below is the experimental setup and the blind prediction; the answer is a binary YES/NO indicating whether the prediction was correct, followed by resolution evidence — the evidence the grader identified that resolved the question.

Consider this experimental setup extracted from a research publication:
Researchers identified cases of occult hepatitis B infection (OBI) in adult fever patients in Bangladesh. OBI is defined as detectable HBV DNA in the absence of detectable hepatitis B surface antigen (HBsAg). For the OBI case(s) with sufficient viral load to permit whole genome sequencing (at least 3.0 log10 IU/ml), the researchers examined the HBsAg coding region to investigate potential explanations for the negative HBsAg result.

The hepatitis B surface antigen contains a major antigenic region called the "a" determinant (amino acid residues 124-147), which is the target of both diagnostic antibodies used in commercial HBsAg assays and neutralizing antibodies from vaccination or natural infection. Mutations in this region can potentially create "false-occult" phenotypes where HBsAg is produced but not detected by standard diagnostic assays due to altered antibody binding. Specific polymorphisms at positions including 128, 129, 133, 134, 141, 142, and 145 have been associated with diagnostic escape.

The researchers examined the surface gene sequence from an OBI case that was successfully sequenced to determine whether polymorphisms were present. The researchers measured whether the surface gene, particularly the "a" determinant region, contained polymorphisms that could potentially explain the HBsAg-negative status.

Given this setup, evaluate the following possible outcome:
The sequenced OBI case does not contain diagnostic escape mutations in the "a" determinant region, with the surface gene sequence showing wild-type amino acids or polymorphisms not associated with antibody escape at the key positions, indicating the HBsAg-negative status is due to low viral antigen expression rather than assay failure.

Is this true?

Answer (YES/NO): NO